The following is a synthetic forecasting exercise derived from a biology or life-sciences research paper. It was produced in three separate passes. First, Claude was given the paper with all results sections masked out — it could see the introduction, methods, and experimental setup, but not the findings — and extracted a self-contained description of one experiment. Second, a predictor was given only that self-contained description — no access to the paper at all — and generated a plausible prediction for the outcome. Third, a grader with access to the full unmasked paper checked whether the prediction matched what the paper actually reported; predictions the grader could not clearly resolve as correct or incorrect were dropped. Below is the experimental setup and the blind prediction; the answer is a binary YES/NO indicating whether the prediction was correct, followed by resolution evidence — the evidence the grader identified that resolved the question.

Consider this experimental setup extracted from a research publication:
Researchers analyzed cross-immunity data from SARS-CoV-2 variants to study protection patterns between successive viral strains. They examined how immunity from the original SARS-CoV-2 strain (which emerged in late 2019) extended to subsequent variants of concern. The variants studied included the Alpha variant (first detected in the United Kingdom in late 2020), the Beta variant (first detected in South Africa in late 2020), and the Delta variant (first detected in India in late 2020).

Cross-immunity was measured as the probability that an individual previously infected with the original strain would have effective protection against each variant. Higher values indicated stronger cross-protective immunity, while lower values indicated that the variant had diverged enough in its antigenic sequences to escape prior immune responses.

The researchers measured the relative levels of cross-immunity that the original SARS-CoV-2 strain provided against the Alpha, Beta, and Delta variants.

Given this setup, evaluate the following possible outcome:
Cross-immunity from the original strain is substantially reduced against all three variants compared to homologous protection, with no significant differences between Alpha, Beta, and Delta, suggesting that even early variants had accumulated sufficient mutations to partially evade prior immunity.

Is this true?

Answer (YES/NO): NO